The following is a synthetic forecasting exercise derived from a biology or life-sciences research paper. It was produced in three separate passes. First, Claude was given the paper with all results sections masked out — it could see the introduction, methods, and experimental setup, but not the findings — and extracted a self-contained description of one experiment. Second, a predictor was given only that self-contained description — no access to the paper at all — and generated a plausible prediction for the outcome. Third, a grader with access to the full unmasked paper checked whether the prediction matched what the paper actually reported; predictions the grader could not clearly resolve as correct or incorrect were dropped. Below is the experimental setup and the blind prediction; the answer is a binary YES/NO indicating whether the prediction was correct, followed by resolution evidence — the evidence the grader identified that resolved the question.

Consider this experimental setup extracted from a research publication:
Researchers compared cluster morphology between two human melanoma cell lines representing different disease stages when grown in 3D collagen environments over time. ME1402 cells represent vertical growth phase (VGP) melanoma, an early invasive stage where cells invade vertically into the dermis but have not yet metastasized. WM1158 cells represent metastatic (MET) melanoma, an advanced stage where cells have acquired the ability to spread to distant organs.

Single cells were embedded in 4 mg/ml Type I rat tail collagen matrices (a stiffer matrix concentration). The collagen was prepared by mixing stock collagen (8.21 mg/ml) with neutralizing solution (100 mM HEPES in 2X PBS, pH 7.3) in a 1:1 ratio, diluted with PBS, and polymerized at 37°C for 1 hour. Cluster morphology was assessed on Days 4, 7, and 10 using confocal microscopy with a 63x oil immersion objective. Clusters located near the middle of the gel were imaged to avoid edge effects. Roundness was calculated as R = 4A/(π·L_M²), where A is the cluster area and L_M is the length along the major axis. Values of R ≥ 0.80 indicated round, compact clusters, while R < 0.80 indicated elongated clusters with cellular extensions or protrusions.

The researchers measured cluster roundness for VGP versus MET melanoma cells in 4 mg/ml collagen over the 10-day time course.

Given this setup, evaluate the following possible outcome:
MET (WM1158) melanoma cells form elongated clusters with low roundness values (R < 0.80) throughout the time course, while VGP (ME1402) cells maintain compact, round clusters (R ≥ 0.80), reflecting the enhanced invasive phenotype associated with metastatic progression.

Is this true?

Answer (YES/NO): NO